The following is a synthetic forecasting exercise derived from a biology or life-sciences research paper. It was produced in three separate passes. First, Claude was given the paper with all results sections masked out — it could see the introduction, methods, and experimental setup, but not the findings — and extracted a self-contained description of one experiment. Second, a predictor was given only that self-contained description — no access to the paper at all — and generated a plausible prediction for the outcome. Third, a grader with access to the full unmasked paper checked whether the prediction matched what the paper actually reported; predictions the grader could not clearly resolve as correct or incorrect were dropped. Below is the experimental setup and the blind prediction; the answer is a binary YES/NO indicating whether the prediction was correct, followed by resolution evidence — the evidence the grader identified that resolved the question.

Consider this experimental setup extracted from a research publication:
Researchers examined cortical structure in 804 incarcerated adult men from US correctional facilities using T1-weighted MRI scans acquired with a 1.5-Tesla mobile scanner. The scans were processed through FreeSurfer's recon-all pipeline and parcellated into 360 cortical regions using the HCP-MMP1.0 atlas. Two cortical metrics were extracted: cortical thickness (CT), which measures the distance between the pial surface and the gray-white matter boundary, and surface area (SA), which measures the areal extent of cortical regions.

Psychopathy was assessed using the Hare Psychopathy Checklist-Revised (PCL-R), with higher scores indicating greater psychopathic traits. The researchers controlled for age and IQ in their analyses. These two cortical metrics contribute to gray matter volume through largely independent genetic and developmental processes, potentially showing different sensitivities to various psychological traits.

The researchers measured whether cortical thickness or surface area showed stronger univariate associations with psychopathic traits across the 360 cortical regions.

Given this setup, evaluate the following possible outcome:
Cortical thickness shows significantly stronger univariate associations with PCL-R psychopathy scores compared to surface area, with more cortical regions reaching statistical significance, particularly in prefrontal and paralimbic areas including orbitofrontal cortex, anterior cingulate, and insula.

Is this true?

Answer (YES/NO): NO